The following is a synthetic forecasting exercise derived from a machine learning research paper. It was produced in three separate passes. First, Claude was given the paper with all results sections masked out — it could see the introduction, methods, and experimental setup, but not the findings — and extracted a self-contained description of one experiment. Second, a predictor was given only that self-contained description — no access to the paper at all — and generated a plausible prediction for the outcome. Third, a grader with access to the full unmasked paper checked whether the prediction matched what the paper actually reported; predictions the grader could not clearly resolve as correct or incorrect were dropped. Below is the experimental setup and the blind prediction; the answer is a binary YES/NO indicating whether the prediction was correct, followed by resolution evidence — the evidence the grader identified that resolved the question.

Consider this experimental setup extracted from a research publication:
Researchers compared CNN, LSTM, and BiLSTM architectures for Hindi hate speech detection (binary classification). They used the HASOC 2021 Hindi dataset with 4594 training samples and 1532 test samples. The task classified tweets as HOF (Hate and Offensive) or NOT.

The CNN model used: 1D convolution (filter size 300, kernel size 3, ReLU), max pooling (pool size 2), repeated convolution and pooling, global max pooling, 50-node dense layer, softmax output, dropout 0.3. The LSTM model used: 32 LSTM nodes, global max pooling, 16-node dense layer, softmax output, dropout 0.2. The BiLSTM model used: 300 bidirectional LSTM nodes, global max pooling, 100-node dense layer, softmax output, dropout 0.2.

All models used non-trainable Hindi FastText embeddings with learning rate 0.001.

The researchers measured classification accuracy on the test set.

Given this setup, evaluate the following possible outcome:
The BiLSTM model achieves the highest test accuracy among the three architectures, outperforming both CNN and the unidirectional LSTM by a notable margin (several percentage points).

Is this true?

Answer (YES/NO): NO